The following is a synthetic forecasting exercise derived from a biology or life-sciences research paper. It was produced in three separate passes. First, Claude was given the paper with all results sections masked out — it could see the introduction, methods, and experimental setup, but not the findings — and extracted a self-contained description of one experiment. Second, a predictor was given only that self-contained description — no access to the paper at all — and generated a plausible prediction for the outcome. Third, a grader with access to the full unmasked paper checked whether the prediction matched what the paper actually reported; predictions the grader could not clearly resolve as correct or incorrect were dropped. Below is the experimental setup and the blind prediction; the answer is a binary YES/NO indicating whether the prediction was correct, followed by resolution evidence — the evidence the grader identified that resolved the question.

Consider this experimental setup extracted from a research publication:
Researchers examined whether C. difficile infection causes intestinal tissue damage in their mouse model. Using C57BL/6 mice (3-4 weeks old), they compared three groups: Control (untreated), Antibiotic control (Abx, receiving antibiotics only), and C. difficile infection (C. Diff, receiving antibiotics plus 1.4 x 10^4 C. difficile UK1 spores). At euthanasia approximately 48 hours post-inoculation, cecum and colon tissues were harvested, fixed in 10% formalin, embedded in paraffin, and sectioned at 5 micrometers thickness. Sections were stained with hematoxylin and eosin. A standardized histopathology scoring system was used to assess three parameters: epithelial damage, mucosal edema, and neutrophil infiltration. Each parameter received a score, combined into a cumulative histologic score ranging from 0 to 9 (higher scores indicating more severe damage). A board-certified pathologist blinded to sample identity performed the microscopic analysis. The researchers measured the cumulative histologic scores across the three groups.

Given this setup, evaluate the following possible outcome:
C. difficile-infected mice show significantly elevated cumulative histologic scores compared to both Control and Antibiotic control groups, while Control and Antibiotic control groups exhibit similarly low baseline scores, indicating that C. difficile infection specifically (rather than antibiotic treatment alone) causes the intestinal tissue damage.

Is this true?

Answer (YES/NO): YES